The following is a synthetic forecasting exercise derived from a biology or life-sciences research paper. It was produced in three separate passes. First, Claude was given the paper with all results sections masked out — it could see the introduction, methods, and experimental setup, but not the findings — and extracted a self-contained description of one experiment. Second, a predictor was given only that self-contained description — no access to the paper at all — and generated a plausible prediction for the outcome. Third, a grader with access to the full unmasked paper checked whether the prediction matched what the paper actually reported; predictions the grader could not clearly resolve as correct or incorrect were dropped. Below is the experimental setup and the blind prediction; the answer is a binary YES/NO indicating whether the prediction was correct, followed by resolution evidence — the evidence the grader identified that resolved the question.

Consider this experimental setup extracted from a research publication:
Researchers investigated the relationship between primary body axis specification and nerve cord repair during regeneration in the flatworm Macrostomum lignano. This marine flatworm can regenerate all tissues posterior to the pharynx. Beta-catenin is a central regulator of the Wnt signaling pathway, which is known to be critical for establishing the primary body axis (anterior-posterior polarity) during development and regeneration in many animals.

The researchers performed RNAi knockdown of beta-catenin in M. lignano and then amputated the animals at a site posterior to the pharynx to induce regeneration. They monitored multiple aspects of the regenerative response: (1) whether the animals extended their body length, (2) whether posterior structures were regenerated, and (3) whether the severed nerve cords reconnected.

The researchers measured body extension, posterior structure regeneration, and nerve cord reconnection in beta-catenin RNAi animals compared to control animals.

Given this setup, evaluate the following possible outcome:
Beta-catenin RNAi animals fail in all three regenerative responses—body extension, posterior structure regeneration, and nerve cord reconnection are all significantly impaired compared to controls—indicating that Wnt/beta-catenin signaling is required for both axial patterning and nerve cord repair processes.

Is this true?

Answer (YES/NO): NO